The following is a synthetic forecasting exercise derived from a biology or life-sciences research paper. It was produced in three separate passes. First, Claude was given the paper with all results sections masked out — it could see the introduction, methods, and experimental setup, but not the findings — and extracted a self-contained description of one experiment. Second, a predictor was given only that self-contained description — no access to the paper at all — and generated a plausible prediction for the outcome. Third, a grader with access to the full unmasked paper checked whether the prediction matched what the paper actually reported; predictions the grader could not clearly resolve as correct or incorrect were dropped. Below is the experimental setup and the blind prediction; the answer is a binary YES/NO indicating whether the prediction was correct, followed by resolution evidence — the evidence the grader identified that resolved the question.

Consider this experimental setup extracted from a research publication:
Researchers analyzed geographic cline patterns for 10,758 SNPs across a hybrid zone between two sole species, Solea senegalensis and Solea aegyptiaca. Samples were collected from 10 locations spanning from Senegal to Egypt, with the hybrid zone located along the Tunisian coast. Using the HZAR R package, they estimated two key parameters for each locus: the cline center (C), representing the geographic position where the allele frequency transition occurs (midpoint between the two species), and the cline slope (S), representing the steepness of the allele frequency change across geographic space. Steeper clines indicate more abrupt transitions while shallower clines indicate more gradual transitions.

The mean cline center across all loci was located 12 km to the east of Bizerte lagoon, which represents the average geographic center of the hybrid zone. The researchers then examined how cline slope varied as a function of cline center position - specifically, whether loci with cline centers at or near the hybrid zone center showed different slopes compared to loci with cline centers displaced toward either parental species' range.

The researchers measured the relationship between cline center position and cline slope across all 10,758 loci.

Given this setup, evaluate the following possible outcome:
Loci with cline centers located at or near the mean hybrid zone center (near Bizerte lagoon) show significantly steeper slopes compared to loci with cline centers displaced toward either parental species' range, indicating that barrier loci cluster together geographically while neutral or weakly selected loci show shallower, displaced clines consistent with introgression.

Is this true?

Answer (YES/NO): YES